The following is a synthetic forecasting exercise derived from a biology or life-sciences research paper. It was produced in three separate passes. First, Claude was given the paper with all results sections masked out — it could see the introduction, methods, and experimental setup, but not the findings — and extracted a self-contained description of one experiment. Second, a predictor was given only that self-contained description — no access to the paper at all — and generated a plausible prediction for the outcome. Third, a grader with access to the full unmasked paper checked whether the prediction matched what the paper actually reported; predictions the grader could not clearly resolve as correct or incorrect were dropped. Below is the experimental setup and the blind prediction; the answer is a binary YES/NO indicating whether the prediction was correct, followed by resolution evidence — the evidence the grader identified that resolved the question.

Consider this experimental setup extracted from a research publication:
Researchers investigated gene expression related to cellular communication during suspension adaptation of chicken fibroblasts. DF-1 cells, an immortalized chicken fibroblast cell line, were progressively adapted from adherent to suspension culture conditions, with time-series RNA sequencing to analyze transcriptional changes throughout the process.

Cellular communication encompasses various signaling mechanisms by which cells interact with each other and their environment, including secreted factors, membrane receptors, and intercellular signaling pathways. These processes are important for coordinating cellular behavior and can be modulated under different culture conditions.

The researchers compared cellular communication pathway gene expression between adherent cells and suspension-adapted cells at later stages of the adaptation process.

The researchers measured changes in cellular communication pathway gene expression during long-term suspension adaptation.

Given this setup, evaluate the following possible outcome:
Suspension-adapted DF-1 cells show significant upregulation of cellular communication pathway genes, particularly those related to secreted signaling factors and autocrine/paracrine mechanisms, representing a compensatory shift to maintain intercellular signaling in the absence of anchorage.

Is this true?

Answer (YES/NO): YES